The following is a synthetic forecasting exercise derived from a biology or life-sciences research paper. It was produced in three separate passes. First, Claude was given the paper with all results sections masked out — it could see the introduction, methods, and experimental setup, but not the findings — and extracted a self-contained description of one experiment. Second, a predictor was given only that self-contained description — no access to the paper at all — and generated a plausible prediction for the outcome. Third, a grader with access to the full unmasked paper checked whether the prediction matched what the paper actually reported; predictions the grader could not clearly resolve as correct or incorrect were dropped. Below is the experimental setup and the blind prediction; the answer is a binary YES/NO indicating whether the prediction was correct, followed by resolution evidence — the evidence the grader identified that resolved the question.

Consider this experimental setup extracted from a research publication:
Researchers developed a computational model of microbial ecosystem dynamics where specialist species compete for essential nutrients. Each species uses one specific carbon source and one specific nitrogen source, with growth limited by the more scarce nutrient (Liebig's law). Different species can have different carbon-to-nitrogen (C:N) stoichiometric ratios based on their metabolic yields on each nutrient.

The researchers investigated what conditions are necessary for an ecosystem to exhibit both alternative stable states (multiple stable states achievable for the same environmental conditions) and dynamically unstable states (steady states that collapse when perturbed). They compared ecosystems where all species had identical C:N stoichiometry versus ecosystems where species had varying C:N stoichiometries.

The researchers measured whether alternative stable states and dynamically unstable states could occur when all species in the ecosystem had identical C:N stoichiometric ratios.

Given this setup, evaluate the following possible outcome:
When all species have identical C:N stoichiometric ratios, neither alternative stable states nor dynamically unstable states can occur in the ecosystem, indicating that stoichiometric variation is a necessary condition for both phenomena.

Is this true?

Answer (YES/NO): YES